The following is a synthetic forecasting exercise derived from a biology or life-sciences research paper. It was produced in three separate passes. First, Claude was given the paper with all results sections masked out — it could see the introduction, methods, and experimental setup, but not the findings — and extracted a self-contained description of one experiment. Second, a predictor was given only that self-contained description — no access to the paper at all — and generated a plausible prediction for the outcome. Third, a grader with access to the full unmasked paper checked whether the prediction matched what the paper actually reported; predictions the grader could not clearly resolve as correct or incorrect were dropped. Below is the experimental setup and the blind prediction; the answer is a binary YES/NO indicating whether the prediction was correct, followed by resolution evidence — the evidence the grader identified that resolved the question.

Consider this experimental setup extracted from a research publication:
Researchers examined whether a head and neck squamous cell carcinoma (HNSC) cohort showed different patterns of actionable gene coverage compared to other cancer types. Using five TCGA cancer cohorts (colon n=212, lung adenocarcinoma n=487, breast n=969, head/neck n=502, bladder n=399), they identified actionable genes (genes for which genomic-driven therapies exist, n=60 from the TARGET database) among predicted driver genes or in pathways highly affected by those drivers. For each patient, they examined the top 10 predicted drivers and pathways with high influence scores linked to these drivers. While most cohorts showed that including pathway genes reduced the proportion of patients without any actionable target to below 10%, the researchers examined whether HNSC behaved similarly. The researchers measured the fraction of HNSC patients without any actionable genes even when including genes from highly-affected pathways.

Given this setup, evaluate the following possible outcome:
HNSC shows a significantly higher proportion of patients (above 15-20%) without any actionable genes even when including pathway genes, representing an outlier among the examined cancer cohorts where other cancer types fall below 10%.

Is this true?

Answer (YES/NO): YES